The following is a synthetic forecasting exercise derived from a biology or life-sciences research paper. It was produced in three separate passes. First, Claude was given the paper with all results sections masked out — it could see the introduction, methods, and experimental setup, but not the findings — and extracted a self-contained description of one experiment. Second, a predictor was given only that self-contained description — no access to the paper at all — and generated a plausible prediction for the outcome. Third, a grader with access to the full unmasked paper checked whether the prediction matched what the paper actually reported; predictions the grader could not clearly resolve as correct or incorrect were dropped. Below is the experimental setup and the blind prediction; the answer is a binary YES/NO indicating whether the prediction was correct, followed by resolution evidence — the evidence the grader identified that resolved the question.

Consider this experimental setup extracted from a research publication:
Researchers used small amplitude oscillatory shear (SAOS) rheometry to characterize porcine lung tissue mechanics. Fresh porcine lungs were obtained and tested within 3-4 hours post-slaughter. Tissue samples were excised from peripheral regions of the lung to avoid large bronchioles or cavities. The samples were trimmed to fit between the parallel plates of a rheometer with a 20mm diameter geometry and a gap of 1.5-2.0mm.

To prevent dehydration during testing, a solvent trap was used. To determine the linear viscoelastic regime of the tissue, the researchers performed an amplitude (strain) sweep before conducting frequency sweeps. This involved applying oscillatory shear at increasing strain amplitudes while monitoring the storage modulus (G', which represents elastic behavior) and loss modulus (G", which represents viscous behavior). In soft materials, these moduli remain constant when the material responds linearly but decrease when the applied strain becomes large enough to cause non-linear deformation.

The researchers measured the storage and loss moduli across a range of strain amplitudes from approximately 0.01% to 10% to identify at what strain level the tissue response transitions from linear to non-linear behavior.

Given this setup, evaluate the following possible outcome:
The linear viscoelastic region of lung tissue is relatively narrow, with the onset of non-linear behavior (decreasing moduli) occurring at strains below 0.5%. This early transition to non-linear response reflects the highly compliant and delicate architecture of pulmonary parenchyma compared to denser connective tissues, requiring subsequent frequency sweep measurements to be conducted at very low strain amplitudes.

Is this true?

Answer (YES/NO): NO